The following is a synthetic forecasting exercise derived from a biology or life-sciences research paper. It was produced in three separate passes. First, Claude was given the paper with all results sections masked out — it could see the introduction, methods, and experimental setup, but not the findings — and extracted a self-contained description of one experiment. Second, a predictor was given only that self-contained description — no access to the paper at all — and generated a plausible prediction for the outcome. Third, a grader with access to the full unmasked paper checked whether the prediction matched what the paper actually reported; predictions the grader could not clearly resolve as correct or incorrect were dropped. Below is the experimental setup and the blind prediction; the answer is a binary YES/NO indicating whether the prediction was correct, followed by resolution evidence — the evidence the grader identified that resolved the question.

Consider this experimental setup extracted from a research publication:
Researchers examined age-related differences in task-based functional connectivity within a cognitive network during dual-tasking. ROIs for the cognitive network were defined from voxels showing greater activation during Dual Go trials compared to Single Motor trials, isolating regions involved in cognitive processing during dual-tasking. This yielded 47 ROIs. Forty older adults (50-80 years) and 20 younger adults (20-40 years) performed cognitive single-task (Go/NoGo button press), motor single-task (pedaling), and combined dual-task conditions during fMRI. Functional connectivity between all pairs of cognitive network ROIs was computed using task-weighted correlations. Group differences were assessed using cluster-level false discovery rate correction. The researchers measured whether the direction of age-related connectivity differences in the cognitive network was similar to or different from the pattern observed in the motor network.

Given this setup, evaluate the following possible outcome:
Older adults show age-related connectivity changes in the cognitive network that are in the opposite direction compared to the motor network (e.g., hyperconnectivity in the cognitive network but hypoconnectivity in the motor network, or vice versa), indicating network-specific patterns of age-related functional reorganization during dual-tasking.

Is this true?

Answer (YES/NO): NO